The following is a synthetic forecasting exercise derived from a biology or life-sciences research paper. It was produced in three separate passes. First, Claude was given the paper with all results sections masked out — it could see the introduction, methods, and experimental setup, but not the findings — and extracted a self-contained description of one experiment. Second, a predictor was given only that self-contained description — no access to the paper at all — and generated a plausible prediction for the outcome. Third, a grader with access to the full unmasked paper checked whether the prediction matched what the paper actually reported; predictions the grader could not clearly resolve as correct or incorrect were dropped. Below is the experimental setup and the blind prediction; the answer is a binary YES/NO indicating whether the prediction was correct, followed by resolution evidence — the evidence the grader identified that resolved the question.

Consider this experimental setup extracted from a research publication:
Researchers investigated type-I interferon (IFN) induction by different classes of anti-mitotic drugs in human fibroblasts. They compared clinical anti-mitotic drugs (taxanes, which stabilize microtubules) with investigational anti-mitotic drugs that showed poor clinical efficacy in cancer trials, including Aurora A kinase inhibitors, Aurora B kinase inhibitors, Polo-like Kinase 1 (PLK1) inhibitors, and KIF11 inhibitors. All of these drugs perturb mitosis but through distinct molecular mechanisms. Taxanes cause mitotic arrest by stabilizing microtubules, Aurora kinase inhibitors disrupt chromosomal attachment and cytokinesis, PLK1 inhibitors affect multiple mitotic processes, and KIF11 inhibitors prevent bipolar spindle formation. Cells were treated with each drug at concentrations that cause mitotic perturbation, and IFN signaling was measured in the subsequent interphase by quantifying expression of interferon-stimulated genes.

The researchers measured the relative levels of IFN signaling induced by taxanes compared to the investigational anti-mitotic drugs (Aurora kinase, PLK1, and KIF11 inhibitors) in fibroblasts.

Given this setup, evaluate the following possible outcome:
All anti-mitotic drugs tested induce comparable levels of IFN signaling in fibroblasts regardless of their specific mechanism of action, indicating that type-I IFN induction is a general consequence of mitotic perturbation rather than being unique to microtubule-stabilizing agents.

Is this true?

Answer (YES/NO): NO